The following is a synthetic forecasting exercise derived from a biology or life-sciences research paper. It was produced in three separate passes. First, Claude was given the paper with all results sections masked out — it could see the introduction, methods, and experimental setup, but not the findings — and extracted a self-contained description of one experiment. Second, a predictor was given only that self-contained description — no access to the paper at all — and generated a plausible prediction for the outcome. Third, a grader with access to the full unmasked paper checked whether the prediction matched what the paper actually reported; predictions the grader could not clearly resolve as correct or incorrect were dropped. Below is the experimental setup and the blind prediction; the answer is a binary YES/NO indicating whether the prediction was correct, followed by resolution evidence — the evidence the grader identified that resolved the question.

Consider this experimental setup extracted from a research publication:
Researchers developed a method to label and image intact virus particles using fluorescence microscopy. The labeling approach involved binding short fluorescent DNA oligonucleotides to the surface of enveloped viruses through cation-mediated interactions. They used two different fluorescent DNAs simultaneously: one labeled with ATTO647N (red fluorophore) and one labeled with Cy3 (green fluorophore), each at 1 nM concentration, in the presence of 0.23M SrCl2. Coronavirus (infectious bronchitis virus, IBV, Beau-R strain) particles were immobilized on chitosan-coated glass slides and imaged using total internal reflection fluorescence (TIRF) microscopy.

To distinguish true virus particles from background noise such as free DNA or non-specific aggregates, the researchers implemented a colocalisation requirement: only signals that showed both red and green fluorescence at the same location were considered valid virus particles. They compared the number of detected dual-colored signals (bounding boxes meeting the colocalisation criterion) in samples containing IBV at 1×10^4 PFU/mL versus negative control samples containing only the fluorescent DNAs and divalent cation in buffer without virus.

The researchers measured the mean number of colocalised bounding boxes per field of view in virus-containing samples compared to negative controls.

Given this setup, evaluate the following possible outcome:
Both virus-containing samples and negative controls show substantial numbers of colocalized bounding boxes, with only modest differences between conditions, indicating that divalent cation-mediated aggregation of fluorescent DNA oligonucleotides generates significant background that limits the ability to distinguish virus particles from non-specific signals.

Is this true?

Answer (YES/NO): NO